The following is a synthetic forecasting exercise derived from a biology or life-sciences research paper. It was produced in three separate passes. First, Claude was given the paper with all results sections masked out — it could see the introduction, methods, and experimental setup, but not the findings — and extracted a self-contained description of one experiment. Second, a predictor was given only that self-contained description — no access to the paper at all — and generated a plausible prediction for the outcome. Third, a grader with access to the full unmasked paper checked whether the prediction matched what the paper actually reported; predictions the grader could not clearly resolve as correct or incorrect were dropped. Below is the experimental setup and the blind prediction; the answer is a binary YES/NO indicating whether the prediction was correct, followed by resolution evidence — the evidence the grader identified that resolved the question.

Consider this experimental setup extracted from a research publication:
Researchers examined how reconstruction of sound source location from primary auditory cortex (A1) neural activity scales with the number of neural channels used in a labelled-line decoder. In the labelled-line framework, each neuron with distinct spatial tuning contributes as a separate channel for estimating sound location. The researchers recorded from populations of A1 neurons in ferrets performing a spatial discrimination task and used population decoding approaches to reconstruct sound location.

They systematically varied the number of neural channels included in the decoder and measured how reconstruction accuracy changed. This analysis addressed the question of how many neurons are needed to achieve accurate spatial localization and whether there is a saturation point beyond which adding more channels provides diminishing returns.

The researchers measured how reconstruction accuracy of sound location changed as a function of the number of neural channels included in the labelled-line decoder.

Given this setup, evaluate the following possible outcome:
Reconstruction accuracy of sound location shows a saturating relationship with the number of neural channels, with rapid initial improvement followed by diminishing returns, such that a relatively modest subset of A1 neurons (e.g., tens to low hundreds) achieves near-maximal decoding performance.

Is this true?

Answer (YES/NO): YES